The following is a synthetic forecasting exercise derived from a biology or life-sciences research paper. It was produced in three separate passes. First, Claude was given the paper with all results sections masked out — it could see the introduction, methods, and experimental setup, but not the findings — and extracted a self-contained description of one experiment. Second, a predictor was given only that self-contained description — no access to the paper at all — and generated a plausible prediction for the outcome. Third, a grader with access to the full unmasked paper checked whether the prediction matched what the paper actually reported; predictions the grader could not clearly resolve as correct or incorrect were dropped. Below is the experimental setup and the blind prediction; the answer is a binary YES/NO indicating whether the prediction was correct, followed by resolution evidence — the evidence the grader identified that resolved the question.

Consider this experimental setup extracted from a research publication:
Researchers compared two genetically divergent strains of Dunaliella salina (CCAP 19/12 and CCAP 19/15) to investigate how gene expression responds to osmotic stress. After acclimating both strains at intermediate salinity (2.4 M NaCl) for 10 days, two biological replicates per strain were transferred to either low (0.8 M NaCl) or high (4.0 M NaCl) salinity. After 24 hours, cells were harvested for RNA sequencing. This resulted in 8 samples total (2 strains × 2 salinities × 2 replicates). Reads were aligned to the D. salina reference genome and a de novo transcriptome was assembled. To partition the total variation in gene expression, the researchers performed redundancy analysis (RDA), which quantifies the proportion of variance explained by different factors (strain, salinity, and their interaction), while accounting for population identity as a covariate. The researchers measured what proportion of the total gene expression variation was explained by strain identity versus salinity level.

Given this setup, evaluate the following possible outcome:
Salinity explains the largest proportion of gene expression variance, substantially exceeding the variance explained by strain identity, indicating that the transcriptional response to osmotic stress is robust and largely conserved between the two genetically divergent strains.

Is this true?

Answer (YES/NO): NO